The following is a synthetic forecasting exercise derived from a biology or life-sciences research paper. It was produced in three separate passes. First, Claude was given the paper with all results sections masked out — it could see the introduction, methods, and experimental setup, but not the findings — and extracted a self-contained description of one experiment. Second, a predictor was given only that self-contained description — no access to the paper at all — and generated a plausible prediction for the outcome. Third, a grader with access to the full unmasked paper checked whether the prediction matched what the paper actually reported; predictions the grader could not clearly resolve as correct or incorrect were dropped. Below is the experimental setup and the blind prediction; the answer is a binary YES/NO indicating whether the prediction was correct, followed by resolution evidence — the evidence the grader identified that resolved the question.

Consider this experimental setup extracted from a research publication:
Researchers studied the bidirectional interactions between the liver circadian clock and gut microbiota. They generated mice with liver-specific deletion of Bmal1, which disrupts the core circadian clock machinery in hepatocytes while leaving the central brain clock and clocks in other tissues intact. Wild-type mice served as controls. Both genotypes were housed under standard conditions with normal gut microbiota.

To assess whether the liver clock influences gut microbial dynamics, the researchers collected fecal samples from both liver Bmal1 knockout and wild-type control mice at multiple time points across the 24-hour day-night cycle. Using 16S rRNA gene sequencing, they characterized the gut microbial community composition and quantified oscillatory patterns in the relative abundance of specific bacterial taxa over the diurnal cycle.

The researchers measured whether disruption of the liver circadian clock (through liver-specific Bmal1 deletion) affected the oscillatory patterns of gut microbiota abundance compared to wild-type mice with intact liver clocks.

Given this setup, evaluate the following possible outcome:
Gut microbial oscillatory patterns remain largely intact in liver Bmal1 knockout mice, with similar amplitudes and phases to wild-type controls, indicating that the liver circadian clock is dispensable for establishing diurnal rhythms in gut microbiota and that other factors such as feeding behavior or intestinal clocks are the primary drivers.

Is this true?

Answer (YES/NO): NO